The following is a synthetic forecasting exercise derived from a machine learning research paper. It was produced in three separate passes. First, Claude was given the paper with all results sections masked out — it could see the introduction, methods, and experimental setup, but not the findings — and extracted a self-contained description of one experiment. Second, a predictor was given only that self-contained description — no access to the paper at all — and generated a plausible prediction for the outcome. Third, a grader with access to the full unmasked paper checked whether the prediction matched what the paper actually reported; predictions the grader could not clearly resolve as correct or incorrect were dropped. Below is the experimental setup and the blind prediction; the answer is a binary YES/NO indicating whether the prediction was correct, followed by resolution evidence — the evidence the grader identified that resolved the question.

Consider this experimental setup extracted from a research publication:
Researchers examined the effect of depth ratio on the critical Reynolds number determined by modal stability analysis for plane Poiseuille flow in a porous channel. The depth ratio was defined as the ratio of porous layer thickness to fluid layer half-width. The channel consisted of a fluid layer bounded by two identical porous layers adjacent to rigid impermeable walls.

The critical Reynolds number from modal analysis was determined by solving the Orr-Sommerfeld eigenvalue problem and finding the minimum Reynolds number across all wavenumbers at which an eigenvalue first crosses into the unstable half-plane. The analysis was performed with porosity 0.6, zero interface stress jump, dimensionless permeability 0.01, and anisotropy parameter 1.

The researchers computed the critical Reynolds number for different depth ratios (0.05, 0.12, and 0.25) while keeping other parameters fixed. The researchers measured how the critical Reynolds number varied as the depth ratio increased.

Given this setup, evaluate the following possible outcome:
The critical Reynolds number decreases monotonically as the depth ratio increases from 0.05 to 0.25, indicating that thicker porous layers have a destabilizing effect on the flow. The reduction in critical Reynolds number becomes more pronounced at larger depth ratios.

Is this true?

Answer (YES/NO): NO